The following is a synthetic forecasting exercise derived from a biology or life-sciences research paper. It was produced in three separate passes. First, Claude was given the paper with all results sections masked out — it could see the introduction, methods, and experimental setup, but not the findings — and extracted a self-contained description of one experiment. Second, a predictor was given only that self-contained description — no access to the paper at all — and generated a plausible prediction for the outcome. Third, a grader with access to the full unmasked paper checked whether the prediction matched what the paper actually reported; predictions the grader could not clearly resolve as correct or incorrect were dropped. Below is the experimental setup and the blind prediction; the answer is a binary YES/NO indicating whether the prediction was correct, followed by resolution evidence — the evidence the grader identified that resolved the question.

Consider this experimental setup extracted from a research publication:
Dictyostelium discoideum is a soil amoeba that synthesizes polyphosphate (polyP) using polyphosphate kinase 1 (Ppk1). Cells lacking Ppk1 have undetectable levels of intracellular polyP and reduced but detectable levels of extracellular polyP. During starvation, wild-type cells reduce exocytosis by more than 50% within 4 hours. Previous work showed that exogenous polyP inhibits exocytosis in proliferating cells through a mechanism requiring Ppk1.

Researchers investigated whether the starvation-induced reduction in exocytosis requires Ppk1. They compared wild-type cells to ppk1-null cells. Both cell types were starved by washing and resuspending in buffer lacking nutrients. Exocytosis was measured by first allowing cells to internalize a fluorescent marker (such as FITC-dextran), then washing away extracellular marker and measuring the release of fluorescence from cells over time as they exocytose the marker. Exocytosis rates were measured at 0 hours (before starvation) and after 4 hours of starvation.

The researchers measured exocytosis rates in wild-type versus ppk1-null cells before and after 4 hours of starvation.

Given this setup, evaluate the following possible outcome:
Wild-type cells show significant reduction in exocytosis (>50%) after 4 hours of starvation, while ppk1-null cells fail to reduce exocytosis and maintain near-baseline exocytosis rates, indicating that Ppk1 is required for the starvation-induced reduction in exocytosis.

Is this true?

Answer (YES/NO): YES